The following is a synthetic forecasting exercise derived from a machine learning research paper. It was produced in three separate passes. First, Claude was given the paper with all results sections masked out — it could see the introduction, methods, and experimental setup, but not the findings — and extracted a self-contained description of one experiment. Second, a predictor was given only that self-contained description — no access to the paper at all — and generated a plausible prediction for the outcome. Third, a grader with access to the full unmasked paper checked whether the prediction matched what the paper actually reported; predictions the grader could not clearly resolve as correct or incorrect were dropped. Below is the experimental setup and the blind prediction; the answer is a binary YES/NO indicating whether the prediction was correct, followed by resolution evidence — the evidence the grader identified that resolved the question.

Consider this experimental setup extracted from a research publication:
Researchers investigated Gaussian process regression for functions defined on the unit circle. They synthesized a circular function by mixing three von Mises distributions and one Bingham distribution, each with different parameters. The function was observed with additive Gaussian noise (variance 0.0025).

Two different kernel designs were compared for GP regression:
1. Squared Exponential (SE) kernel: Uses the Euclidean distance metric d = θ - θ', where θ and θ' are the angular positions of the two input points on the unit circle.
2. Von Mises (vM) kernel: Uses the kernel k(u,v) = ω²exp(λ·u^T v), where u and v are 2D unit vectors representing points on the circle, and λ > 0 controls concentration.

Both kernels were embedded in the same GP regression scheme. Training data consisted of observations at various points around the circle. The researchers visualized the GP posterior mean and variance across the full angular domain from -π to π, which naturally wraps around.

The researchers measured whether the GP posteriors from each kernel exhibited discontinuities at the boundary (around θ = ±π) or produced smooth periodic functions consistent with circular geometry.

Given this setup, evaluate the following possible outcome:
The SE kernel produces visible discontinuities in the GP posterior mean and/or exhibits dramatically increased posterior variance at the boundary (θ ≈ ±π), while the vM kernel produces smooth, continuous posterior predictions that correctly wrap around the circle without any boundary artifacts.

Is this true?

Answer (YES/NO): YES